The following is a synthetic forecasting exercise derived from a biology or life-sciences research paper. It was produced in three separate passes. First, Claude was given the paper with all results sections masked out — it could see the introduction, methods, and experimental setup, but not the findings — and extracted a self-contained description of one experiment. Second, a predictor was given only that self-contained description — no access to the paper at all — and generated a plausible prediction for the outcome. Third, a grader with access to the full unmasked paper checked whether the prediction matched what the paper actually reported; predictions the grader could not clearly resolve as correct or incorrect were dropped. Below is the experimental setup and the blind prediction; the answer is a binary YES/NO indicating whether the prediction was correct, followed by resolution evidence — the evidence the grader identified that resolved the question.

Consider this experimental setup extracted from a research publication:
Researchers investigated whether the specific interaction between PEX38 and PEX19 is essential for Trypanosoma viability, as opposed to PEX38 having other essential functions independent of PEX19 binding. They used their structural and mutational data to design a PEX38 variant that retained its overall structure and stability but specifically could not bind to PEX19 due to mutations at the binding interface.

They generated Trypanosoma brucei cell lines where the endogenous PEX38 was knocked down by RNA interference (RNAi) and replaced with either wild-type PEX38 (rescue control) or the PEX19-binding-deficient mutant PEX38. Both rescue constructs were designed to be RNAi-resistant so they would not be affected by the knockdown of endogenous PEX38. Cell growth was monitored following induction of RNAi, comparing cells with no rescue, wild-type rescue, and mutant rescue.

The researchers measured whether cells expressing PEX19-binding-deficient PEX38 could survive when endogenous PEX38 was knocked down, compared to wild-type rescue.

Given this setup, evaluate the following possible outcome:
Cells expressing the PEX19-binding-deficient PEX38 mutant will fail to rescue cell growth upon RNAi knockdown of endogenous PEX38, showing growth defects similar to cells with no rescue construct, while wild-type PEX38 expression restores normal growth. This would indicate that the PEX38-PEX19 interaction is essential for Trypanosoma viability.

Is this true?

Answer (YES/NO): YES